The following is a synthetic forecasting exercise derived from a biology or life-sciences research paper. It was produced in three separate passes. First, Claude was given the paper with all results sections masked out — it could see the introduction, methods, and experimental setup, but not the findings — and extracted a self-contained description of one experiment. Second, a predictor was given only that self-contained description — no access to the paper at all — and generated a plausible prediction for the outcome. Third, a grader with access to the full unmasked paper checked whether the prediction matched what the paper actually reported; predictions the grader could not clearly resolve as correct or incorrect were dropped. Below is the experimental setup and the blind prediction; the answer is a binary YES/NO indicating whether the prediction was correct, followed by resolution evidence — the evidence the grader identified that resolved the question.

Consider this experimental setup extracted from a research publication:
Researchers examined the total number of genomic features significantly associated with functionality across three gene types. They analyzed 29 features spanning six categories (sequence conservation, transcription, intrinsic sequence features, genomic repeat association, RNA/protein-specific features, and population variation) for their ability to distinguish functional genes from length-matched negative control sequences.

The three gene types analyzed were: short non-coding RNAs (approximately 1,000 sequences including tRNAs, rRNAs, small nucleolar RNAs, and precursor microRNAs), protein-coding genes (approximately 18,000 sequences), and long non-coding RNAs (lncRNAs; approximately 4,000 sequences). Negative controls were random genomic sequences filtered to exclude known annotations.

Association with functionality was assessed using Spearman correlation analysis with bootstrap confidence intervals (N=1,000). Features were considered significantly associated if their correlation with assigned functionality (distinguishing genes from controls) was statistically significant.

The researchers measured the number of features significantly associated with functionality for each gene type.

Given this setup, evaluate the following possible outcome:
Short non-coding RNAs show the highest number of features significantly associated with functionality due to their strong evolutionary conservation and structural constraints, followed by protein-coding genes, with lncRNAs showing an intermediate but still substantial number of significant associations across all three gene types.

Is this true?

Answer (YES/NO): NO